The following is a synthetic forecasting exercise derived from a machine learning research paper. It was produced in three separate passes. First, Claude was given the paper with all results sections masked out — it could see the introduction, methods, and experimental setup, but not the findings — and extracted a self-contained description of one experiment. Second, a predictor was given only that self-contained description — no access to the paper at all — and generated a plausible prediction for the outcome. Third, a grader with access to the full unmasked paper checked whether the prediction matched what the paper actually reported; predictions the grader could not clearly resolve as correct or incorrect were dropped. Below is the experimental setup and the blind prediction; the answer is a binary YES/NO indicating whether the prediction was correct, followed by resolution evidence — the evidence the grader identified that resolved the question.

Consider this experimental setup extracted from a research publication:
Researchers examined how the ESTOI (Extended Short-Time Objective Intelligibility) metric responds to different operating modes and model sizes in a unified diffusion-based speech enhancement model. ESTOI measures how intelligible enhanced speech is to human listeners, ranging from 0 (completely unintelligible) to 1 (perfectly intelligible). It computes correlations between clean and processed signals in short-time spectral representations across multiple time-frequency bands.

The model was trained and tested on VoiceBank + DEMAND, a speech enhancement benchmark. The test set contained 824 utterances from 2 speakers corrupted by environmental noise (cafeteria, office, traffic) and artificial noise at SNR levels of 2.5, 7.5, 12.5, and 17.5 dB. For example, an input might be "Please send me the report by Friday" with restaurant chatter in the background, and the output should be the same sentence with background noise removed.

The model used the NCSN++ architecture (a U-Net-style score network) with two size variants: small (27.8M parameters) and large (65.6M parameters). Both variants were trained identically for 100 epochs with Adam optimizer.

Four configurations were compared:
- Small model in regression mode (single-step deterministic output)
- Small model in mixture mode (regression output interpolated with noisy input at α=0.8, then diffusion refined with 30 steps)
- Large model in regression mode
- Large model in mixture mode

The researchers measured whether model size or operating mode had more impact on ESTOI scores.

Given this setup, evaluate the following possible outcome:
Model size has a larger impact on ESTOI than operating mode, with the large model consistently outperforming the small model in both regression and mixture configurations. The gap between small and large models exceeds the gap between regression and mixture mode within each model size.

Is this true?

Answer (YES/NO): NO